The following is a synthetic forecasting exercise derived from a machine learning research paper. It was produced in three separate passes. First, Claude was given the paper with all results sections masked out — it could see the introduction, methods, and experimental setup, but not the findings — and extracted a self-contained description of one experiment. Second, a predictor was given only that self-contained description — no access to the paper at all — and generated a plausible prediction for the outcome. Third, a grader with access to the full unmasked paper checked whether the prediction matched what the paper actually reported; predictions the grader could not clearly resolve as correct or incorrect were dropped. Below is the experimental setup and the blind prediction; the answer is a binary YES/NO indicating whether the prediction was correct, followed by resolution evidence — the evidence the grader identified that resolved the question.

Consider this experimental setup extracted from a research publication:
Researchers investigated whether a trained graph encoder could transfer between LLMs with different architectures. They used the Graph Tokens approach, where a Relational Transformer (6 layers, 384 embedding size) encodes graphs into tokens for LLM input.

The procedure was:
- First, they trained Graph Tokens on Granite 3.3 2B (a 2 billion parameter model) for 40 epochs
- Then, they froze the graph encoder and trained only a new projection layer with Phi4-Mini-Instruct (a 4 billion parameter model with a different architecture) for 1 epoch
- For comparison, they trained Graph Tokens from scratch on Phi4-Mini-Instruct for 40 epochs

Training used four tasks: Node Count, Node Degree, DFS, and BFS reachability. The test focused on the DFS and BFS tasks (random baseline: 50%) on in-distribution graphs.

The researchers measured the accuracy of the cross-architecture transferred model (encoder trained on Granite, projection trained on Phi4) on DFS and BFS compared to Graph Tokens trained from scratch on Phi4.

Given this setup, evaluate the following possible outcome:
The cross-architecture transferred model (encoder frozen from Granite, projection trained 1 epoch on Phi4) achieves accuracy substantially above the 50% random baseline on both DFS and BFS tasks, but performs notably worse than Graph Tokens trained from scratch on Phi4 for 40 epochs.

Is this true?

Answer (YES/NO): NO